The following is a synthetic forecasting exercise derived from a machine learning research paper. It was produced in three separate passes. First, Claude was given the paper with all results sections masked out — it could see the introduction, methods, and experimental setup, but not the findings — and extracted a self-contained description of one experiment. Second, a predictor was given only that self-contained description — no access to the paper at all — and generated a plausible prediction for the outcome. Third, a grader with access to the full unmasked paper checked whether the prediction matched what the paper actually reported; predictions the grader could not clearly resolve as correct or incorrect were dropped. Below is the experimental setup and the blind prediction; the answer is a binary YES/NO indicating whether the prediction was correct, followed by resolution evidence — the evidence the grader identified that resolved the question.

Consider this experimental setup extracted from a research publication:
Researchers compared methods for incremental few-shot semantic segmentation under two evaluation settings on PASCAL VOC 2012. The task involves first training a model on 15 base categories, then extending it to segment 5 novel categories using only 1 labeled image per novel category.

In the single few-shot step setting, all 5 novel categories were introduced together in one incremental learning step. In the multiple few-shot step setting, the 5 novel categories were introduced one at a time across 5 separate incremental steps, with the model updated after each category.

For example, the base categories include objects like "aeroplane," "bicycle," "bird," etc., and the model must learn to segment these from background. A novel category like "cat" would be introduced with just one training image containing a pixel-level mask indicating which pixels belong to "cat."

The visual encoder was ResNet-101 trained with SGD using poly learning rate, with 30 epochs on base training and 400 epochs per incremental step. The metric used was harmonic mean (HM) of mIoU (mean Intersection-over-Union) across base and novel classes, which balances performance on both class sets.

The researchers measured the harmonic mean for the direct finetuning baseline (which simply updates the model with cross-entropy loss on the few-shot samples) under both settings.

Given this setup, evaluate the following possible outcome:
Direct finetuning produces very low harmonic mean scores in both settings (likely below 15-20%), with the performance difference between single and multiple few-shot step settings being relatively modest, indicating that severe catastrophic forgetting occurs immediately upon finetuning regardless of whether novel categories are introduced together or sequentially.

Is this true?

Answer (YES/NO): NO